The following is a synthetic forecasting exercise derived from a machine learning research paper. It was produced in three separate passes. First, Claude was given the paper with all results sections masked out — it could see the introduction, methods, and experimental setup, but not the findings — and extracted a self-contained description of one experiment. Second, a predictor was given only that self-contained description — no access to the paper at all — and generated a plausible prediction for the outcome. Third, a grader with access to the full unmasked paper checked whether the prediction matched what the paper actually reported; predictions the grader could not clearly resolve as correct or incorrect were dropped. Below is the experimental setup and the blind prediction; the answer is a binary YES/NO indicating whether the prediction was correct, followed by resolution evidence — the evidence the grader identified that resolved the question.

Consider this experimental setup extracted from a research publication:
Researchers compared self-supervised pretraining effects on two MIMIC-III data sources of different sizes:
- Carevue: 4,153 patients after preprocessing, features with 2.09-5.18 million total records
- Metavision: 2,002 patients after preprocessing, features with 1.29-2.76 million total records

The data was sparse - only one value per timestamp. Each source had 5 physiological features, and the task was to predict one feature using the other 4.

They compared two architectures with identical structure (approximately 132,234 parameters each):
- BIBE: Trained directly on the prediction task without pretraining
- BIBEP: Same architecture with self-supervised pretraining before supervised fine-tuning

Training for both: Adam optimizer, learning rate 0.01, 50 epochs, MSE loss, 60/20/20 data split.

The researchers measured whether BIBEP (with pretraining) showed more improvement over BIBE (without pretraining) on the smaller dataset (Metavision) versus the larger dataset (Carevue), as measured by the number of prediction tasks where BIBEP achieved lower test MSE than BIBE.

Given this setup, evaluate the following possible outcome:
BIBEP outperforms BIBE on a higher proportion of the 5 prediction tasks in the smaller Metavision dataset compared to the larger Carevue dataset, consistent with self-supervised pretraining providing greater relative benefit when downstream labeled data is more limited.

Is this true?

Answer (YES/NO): YES